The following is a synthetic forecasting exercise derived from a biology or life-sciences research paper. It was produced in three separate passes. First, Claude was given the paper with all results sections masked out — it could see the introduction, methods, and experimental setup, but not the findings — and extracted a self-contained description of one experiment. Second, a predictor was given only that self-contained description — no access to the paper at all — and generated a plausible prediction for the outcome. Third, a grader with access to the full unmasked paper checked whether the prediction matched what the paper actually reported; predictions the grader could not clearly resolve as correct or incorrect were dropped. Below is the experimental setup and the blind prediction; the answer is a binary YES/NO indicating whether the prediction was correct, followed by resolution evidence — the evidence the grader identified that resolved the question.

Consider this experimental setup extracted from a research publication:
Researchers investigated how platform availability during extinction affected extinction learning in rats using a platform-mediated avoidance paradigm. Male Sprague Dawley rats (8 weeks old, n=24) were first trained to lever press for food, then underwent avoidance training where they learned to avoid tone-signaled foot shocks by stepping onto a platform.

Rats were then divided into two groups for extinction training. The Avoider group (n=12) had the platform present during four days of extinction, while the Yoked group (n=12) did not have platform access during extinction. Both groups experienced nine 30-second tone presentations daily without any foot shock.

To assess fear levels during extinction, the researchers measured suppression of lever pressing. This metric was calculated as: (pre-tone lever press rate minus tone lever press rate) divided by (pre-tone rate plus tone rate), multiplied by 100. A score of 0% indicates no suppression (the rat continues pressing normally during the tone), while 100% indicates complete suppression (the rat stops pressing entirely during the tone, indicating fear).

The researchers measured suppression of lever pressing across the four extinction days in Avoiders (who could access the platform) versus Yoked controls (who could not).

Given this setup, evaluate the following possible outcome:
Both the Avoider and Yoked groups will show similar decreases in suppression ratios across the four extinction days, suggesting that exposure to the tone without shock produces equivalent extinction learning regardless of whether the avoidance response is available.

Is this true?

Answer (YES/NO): YES